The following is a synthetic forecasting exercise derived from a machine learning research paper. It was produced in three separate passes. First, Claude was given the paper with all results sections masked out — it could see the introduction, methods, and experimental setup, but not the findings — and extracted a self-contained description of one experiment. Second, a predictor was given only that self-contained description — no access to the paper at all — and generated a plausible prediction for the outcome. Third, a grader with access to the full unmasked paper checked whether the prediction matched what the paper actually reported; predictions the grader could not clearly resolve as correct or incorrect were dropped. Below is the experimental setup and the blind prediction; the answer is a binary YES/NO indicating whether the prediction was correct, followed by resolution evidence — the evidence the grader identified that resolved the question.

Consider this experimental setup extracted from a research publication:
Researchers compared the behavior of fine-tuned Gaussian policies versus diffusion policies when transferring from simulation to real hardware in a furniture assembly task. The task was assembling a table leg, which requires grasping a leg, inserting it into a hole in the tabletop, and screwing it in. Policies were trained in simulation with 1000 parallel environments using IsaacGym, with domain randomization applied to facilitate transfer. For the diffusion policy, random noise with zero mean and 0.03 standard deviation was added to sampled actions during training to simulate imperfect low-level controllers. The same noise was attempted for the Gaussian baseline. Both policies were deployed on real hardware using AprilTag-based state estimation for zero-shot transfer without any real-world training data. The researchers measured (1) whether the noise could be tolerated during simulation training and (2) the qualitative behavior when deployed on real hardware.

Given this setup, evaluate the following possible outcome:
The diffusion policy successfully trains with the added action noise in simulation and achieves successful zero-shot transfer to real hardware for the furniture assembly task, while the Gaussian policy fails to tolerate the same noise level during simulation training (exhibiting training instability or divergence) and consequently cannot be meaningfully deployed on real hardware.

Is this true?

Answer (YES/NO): YES